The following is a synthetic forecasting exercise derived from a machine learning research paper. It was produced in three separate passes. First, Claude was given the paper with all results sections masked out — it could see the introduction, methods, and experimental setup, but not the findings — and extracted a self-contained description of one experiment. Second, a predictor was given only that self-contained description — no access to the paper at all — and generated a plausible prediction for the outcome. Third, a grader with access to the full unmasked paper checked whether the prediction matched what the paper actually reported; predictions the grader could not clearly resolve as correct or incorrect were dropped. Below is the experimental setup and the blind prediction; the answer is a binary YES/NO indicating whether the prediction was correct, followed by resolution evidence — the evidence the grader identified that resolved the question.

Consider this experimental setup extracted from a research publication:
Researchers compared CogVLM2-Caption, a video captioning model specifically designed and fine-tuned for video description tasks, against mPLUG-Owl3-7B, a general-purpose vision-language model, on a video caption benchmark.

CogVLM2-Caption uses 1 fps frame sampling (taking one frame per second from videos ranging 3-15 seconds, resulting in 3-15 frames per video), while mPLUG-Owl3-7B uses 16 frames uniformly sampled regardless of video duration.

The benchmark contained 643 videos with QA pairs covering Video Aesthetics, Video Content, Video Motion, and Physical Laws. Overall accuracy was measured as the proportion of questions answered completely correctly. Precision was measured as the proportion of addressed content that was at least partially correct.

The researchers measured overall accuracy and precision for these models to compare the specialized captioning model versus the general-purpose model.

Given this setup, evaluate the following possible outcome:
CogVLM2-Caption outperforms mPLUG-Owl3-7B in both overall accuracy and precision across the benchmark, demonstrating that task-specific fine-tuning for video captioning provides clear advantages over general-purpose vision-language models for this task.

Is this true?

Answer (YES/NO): NO